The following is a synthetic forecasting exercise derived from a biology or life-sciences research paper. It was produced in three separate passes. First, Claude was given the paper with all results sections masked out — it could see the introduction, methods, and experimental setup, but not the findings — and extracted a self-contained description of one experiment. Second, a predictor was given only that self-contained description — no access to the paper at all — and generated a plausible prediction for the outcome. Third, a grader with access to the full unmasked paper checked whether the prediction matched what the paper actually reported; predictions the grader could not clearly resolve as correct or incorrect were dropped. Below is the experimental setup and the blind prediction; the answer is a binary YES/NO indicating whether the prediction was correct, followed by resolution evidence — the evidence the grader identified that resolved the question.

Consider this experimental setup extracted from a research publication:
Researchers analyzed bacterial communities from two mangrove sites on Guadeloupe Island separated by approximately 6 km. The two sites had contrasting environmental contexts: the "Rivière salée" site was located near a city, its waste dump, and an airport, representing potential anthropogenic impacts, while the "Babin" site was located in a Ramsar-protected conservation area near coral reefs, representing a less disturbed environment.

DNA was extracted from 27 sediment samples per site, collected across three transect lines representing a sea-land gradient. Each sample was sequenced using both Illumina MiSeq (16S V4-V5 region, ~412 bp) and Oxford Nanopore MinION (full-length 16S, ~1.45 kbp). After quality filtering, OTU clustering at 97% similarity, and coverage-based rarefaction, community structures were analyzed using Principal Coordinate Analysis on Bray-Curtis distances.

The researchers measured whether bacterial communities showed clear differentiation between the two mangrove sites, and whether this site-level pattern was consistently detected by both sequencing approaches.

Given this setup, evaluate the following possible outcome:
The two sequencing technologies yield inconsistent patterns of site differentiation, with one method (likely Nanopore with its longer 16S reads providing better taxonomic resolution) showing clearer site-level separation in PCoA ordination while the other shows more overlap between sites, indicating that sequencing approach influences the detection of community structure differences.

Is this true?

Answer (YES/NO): NO